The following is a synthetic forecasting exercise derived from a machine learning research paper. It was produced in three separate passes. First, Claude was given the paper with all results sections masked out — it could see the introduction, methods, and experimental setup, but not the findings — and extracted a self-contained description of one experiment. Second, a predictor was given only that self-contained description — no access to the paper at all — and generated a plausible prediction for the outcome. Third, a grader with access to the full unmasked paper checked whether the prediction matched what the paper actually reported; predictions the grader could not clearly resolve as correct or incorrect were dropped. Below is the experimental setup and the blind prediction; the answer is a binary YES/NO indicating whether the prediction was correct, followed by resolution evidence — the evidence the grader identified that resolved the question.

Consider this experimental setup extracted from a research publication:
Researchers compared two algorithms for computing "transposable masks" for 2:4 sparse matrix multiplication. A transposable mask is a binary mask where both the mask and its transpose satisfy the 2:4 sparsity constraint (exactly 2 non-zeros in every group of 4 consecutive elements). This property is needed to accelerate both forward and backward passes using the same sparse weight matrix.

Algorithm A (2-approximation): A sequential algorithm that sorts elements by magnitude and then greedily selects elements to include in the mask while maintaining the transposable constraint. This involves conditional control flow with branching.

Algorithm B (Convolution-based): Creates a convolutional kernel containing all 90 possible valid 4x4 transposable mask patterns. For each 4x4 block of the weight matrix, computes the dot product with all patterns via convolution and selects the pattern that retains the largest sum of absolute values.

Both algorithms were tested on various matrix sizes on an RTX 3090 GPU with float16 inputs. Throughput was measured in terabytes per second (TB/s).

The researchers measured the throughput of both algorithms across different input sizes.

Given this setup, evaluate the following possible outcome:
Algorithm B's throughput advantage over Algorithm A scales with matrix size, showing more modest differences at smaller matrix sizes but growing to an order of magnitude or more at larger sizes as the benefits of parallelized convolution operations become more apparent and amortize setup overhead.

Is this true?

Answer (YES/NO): NO